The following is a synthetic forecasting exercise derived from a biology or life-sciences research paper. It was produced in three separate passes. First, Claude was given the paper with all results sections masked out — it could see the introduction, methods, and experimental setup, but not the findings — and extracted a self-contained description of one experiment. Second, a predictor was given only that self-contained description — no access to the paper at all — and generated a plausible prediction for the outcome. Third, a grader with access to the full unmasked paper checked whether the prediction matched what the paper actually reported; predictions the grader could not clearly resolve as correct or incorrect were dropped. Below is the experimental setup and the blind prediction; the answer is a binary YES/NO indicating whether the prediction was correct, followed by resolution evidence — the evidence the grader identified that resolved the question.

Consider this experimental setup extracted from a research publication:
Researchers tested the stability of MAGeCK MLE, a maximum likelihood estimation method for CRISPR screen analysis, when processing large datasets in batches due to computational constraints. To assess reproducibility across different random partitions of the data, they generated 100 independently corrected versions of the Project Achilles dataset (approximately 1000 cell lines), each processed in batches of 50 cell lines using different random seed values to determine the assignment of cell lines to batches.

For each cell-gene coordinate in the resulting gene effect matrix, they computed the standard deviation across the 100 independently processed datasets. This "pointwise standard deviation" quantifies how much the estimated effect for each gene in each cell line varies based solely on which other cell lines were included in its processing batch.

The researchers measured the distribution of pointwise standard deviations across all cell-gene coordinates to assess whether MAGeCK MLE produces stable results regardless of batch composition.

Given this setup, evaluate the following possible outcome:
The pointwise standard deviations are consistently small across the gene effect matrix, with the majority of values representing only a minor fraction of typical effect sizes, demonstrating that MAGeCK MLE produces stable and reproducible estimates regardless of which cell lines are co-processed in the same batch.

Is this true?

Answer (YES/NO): YES